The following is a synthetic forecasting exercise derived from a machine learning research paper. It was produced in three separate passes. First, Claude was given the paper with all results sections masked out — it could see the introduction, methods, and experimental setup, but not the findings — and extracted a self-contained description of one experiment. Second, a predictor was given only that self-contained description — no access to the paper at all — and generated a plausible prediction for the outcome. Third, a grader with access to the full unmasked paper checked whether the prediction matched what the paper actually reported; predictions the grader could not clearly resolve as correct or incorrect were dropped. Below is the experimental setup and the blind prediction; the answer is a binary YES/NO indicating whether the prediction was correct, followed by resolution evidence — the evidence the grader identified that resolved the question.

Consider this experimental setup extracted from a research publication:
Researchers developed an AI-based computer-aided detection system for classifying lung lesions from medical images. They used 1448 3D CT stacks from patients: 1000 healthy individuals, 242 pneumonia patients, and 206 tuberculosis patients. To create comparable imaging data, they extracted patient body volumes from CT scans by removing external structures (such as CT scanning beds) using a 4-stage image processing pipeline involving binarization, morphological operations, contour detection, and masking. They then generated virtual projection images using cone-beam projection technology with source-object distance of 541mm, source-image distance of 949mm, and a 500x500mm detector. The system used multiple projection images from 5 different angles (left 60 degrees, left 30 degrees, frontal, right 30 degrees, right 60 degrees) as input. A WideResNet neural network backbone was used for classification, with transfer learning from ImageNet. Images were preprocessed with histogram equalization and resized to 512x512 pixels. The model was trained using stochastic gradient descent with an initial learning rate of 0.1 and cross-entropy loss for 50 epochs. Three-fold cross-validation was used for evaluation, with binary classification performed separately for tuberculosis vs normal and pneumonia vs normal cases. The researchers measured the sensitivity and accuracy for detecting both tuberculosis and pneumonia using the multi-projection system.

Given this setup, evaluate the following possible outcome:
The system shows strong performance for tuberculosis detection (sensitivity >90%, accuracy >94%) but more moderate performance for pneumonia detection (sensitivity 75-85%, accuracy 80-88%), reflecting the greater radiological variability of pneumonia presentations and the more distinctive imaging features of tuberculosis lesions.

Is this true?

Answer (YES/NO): NO